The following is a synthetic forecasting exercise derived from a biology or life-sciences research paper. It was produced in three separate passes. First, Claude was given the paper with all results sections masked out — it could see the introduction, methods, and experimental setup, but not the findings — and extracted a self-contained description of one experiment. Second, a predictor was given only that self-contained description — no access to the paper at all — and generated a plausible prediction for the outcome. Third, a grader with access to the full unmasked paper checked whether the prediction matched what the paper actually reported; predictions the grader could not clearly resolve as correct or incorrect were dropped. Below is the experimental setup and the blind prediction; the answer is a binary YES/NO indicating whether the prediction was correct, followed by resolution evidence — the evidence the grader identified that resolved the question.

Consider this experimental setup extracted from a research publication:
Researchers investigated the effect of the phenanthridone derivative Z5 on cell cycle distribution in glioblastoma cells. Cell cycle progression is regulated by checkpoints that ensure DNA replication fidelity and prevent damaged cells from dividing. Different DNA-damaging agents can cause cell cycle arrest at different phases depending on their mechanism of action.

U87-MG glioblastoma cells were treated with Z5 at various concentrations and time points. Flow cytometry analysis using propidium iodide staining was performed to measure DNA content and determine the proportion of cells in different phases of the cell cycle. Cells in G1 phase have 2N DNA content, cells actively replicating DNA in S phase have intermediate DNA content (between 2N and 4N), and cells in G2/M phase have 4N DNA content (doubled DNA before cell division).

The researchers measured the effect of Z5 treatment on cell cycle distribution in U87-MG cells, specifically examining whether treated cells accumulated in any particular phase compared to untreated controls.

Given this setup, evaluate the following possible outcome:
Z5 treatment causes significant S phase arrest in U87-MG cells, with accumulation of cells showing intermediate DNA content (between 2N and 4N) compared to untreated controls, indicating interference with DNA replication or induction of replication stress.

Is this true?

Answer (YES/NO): NO